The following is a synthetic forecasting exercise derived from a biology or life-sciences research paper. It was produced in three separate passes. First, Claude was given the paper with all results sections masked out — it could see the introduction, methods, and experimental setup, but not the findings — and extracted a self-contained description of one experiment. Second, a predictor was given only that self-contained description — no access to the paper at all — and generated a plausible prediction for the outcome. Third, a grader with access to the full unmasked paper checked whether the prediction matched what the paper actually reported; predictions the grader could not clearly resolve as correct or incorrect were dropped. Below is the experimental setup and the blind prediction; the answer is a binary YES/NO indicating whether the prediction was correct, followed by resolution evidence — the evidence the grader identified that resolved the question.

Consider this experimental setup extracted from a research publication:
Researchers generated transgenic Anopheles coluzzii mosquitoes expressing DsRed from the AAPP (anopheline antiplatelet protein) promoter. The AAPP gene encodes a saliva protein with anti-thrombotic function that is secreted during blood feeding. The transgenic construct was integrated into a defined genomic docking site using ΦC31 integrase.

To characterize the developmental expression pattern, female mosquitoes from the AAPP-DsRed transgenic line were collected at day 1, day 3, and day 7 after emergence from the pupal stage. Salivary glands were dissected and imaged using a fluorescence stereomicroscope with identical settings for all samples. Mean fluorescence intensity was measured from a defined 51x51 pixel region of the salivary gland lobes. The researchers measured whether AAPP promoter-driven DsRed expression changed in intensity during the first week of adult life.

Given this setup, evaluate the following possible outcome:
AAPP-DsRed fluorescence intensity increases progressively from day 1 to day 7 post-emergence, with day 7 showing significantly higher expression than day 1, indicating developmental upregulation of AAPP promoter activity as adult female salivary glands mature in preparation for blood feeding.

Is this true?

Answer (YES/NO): YES